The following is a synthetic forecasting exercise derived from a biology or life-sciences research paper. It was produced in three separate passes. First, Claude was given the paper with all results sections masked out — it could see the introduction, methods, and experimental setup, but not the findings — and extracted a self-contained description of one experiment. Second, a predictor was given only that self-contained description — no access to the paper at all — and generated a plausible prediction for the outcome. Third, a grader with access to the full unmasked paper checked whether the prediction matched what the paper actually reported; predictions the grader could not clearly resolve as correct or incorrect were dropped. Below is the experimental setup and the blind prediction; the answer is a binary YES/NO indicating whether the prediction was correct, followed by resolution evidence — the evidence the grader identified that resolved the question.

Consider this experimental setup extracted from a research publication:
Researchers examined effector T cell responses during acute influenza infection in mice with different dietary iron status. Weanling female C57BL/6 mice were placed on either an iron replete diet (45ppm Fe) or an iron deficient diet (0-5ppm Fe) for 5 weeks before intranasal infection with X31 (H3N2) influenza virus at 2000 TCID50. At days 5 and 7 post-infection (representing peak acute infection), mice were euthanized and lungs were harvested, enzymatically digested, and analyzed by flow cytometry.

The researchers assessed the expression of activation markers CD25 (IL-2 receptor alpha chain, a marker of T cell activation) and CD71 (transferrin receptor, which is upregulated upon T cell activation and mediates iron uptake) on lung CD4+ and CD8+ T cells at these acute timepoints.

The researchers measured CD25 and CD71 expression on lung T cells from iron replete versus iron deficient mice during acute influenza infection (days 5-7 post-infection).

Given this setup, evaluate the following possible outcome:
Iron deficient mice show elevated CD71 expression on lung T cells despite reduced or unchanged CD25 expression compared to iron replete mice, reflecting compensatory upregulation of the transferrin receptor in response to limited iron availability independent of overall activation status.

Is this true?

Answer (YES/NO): NO